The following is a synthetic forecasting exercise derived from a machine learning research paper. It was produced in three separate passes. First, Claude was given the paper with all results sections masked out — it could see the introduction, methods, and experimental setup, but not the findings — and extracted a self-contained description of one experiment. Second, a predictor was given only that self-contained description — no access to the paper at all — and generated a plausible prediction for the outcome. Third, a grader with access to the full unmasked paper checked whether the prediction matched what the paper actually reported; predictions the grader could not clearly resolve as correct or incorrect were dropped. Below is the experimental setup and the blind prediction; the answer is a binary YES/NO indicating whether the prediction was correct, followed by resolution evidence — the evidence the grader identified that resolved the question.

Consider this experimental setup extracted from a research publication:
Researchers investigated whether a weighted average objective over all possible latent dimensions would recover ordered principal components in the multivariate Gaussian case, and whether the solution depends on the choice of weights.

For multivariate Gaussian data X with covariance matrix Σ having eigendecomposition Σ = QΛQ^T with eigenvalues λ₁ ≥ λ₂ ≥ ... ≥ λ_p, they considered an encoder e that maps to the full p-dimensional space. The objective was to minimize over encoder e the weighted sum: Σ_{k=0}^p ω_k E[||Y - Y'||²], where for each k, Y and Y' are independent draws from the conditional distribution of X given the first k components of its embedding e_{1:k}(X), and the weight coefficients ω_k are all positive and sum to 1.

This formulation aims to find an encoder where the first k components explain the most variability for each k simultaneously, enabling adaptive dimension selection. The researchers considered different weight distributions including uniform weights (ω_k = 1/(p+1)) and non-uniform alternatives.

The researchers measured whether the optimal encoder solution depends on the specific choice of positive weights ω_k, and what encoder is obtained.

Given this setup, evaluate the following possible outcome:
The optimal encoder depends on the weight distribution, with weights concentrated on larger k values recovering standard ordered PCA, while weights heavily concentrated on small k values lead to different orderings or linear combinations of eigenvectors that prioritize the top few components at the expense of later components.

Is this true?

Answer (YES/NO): NO